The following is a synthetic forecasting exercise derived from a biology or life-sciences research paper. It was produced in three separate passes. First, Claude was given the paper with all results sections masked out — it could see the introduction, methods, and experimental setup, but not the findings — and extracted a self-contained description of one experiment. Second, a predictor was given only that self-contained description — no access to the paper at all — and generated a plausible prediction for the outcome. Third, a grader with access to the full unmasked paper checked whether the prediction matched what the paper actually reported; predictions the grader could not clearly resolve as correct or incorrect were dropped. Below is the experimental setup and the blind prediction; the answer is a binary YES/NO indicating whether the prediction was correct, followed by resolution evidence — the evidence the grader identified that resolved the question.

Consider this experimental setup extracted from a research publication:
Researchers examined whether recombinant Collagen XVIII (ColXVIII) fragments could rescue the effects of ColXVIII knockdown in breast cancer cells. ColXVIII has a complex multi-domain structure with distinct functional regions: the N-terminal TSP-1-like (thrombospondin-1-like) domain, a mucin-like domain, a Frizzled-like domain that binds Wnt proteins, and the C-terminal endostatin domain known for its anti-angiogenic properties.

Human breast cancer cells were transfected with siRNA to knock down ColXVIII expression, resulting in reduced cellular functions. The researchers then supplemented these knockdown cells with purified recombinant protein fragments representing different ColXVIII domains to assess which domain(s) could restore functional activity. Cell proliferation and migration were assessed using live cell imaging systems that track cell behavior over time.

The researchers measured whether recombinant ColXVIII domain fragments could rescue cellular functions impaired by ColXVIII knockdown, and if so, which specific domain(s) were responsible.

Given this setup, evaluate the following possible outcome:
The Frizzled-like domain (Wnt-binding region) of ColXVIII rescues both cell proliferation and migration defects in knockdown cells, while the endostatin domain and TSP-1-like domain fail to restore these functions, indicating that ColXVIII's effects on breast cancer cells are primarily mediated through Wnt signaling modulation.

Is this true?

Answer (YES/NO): NO